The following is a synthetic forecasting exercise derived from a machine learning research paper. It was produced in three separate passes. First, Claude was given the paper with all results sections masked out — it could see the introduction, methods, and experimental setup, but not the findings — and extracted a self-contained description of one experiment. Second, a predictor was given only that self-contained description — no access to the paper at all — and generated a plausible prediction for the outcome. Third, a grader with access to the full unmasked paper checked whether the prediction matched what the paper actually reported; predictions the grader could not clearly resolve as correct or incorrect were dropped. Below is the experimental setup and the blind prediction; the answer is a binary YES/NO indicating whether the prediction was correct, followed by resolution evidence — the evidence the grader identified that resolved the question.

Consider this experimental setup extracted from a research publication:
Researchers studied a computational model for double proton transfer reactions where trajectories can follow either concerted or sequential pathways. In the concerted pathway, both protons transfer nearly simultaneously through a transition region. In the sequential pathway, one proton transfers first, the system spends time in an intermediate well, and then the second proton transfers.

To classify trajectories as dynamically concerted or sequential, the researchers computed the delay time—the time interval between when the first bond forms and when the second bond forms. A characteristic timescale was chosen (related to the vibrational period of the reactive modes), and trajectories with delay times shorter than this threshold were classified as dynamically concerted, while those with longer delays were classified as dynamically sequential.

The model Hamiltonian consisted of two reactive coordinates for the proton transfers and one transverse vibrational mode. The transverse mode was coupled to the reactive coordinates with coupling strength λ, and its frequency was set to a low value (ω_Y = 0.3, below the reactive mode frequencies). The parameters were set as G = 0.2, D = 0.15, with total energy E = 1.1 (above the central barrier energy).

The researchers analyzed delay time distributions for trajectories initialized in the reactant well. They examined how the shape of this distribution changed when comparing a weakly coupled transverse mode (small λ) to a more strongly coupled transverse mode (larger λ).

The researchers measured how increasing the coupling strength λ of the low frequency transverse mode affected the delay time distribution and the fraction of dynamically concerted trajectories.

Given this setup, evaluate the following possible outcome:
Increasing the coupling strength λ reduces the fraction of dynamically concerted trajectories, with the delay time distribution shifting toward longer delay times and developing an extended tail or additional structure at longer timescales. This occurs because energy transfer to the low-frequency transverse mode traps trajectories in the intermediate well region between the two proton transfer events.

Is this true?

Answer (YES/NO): YES